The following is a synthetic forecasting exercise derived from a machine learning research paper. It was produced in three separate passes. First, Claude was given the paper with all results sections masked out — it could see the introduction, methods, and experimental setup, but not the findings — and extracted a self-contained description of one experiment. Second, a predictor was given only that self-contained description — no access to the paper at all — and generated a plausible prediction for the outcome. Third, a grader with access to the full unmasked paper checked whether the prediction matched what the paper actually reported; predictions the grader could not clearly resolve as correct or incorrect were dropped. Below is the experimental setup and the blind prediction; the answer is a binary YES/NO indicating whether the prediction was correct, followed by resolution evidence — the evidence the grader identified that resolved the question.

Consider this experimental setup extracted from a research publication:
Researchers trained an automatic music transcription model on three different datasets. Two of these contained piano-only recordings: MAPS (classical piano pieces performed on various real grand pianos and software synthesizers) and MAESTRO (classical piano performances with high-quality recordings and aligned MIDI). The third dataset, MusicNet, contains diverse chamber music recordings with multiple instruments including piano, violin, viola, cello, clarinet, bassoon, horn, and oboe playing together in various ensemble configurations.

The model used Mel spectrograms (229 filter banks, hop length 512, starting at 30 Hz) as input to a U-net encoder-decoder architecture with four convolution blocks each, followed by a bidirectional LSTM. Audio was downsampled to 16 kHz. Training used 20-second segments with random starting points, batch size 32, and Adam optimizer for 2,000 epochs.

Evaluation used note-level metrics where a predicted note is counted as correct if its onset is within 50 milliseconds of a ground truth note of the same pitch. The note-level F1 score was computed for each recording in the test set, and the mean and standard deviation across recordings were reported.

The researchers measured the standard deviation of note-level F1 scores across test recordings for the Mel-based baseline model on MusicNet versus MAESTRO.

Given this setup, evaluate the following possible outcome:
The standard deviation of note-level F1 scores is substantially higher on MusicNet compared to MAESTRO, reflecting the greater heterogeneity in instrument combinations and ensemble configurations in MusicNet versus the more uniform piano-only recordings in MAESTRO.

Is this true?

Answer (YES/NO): YES